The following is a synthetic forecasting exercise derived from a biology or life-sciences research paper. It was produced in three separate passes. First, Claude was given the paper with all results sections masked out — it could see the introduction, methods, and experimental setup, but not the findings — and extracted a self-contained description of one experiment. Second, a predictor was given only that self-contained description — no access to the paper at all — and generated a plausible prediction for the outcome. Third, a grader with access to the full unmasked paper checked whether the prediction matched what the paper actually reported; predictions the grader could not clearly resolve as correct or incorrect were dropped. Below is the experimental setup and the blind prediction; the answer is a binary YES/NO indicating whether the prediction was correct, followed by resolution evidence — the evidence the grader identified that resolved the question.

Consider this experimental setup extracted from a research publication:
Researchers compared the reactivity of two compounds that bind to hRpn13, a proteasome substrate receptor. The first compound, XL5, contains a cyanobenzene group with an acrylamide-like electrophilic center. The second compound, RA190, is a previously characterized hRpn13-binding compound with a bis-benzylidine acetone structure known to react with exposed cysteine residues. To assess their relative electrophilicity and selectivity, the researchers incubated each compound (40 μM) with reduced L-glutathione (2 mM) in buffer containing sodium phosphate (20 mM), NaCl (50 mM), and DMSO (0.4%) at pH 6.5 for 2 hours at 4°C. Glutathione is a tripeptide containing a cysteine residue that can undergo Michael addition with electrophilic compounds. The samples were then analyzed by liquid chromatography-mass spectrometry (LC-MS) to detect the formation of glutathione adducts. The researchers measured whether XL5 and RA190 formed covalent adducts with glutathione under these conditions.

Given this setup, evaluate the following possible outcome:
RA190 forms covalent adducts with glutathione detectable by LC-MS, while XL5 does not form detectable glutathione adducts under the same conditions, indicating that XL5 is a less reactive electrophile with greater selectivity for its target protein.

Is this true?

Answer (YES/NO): NO